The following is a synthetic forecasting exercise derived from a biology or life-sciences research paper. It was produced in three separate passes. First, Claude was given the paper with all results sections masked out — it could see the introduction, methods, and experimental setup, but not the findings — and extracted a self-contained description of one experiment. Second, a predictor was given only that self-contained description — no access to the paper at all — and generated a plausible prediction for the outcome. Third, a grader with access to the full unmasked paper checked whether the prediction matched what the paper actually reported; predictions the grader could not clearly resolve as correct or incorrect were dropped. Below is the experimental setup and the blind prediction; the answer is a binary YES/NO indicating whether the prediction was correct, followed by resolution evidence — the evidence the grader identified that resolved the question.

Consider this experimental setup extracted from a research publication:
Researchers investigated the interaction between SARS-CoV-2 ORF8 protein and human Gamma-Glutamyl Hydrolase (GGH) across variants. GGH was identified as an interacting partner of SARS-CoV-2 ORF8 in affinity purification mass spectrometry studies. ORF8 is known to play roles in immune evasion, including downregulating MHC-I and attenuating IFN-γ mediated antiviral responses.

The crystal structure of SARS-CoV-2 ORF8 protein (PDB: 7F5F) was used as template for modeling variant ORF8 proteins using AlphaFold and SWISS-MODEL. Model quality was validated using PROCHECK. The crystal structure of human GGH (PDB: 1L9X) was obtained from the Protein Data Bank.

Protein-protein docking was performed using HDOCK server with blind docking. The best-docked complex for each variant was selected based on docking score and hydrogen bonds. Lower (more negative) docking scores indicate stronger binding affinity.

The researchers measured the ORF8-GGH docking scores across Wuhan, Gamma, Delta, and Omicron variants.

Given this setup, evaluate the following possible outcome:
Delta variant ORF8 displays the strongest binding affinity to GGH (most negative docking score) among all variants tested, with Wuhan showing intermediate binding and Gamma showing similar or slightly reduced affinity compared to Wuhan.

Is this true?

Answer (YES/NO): NO